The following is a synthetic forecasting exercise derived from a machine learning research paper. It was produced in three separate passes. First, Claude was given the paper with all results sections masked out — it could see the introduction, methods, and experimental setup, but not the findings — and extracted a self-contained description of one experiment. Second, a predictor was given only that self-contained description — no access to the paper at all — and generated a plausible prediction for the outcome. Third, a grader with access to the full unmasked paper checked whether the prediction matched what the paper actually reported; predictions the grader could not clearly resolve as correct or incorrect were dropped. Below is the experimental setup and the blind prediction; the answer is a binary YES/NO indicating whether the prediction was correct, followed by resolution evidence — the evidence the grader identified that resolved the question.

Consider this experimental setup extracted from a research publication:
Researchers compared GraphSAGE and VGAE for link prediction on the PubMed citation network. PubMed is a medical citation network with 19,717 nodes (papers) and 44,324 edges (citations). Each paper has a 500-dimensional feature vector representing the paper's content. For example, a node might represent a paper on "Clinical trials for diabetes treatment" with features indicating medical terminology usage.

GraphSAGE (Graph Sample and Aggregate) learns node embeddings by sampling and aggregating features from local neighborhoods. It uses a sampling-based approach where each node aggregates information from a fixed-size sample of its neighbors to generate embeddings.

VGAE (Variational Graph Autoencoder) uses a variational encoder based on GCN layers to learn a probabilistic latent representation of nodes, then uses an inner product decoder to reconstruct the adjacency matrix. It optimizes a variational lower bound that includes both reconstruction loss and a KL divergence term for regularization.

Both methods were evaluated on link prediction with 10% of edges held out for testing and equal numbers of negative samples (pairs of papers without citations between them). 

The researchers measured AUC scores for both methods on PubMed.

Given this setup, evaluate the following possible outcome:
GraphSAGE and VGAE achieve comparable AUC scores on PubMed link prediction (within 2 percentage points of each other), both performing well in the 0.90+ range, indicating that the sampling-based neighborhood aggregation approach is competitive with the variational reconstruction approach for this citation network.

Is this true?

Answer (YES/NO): YES